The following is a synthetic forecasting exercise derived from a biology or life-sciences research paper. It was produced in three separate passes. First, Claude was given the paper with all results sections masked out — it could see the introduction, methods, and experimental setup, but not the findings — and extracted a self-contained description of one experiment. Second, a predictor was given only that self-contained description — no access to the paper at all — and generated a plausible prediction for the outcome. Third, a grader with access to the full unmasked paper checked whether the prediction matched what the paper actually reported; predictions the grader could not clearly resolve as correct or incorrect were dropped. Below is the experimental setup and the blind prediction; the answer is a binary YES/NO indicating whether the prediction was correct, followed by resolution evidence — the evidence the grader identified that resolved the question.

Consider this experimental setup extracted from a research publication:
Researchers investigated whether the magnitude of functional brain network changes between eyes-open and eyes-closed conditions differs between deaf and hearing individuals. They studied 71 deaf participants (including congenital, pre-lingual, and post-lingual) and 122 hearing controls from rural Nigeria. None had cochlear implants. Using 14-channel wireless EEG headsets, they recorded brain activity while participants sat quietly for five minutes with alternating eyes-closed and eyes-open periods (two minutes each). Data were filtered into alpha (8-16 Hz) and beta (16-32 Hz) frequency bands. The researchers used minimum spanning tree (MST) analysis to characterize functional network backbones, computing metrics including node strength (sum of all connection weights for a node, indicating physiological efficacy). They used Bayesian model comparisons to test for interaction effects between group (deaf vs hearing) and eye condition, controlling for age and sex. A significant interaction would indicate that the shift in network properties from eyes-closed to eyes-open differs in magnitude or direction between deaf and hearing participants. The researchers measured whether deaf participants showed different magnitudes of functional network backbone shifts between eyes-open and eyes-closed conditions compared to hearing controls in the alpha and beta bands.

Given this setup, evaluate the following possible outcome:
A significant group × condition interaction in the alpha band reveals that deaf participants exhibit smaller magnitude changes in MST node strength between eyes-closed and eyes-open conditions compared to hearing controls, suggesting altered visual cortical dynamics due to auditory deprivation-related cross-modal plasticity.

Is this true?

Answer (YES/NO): NO